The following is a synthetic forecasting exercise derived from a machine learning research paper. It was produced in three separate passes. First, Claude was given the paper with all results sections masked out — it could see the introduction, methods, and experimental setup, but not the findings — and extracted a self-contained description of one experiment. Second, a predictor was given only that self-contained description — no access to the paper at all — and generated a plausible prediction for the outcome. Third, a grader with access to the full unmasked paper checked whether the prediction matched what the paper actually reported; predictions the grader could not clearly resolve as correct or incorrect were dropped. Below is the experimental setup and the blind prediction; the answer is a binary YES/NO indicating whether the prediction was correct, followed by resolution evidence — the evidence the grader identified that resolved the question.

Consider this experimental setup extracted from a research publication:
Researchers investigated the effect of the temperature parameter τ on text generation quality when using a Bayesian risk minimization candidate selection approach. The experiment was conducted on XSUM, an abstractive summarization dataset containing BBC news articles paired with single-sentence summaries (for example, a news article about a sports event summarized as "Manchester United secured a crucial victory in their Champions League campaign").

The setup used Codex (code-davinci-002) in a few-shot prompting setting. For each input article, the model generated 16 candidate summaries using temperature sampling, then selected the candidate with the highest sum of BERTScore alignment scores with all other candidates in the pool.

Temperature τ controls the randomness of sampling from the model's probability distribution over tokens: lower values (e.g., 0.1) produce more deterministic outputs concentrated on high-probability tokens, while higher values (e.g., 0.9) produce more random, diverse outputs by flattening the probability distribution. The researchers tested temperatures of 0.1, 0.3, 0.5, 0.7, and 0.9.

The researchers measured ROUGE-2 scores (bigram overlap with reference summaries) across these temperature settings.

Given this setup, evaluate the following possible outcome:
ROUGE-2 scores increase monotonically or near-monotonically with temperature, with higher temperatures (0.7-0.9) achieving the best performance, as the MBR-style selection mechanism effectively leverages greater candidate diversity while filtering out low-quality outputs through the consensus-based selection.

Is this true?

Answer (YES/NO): NO